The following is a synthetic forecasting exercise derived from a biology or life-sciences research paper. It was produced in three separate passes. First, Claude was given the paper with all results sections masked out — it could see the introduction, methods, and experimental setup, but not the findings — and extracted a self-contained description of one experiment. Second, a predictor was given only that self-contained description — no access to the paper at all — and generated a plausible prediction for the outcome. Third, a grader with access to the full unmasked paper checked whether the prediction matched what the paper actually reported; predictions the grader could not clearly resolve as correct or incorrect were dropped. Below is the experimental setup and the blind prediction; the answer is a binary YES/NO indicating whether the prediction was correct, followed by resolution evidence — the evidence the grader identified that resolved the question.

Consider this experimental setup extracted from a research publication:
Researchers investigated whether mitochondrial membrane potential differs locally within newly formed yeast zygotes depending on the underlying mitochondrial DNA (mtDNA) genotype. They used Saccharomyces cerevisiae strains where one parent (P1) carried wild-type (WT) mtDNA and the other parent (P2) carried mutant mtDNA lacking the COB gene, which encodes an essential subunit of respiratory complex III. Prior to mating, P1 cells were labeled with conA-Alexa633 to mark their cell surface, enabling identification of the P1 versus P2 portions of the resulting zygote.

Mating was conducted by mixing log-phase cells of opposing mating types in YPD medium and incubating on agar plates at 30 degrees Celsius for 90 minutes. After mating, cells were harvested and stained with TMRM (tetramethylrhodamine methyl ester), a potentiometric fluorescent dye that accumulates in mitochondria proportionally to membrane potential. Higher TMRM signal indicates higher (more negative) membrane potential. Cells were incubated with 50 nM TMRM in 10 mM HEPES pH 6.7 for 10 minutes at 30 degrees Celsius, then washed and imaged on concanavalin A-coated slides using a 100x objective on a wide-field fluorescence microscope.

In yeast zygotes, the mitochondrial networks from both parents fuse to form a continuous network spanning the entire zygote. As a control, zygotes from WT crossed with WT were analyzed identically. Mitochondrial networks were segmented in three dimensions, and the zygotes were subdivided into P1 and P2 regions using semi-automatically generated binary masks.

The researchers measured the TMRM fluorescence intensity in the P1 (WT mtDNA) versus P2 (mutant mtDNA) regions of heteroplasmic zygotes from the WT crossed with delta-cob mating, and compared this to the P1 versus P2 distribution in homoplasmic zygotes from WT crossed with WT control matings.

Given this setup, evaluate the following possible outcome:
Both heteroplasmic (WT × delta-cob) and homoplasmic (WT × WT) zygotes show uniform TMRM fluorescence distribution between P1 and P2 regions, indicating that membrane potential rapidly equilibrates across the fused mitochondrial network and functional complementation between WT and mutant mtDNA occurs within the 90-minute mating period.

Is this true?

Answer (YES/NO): NO